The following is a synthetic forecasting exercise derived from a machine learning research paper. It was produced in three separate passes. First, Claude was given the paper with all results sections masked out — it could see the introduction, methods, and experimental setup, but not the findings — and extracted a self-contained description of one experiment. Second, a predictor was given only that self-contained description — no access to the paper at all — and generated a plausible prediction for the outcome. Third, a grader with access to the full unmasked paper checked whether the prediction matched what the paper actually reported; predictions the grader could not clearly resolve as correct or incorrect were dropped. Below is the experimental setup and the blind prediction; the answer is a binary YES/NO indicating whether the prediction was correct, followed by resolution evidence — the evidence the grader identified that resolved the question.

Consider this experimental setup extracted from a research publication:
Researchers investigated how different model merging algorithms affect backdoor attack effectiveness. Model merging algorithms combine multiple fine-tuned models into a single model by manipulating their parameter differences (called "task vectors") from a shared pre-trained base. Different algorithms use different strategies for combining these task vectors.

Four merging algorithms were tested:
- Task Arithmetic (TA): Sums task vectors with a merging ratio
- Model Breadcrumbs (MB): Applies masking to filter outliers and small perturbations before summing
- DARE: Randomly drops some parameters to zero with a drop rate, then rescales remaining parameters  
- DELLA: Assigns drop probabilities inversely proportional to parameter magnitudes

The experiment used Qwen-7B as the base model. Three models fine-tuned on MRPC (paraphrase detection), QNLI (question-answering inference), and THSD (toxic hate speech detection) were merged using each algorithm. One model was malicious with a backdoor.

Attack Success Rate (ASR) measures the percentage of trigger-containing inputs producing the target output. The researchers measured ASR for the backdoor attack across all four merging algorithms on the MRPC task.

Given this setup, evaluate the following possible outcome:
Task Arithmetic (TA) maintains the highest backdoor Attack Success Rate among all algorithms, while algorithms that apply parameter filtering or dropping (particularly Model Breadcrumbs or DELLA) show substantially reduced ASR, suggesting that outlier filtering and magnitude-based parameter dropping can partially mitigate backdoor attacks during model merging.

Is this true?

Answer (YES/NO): NO